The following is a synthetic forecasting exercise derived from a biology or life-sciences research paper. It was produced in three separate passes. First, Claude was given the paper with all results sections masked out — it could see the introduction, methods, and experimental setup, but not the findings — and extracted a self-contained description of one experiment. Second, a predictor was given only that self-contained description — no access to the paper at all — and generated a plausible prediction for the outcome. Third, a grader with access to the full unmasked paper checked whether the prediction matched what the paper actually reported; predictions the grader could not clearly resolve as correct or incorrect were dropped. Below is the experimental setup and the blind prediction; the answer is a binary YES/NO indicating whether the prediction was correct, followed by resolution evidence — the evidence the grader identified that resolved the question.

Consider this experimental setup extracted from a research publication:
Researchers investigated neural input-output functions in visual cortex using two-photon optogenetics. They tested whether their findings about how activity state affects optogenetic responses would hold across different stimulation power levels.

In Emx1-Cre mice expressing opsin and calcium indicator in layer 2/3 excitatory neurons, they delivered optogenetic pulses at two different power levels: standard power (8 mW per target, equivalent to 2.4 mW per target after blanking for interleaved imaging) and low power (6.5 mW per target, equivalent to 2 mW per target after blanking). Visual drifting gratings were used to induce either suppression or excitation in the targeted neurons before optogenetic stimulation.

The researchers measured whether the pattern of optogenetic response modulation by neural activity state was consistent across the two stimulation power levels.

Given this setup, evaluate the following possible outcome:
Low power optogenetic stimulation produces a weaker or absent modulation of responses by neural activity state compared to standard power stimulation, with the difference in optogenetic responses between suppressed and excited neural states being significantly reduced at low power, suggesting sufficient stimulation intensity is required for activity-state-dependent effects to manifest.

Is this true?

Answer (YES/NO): NO